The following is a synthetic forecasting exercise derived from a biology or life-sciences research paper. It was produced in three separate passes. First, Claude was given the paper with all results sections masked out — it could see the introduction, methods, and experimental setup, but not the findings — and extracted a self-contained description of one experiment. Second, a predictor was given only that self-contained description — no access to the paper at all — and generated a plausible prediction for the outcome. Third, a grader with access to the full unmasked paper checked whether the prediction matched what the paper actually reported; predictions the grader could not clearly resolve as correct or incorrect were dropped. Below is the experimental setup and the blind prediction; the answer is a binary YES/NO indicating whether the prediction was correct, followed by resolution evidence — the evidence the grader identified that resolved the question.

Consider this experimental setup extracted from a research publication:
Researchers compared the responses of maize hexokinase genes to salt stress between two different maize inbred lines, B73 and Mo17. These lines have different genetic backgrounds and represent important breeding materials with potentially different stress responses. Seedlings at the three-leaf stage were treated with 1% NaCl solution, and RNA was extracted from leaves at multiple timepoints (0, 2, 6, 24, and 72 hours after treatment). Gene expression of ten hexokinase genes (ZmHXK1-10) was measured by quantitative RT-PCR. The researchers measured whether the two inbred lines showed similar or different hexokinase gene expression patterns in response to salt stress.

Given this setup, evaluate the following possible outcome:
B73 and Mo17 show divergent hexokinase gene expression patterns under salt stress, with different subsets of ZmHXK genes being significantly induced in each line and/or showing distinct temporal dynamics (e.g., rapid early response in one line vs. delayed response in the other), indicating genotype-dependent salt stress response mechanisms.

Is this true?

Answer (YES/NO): NO